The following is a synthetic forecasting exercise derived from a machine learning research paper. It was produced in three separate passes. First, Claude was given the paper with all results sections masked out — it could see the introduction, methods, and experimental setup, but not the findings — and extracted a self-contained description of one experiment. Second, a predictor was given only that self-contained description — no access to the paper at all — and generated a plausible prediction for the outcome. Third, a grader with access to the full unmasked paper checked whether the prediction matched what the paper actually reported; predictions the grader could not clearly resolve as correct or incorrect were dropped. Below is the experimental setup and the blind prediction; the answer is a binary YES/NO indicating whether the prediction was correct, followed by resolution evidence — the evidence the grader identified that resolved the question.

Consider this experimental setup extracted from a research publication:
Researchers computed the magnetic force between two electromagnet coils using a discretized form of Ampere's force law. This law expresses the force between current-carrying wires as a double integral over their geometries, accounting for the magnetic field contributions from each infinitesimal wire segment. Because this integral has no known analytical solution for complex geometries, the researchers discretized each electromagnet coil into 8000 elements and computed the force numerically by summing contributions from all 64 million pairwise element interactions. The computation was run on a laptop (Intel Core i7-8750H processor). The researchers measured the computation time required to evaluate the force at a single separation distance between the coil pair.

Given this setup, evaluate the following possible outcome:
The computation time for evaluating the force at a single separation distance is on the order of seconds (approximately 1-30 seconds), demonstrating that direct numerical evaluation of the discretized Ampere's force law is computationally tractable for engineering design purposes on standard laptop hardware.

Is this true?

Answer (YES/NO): NO